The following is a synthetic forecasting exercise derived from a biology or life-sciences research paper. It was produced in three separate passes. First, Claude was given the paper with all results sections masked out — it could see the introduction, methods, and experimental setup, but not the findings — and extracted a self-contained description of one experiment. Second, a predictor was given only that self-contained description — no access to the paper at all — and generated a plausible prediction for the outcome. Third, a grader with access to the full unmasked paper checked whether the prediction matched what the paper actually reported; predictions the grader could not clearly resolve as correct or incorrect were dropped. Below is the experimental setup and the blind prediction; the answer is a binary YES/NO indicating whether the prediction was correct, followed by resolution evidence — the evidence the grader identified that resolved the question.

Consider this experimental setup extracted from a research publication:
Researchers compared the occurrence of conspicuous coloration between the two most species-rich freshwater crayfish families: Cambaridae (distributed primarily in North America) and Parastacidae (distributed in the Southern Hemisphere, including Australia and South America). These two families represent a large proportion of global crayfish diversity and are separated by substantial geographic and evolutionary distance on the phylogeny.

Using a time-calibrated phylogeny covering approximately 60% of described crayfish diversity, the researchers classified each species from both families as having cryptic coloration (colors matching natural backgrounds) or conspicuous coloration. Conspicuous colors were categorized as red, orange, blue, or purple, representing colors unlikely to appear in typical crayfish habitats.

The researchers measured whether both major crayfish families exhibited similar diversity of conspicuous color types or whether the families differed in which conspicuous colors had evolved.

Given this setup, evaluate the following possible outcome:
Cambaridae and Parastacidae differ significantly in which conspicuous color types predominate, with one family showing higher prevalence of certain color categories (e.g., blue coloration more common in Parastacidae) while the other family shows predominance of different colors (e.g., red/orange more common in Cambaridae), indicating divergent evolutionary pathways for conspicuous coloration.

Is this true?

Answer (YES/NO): NO